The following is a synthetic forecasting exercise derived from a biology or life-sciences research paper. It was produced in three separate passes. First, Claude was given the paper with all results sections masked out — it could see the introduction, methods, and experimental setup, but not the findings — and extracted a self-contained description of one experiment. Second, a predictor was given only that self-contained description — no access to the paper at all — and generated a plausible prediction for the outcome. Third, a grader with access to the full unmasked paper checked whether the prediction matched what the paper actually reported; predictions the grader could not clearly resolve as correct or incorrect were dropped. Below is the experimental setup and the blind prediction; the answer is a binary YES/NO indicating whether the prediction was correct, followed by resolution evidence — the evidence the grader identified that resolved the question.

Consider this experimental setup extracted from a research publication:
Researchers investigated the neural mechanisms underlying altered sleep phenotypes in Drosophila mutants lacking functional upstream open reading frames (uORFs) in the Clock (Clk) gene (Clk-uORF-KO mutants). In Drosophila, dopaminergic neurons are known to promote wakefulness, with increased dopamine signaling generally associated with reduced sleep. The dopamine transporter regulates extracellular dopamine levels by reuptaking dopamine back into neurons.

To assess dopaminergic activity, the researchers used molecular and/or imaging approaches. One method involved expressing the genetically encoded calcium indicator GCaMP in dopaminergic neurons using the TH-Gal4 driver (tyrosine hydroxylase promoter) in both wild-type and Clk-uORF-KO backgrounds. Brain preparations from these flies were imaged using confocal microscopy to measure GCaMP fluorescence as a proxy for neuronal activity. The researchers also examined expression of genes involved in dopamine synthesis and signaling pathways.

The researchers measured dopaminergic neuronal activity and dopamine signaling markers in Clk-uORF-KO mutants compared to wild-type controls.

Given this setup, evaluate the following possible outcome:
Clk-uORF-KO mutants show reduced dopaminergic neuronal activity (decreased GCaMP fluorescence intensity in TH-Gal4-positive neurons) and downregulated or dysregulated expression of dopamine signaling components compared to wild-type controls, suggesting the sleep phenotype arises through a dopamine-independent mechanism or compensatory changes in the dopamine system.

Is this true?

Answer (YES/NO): NO